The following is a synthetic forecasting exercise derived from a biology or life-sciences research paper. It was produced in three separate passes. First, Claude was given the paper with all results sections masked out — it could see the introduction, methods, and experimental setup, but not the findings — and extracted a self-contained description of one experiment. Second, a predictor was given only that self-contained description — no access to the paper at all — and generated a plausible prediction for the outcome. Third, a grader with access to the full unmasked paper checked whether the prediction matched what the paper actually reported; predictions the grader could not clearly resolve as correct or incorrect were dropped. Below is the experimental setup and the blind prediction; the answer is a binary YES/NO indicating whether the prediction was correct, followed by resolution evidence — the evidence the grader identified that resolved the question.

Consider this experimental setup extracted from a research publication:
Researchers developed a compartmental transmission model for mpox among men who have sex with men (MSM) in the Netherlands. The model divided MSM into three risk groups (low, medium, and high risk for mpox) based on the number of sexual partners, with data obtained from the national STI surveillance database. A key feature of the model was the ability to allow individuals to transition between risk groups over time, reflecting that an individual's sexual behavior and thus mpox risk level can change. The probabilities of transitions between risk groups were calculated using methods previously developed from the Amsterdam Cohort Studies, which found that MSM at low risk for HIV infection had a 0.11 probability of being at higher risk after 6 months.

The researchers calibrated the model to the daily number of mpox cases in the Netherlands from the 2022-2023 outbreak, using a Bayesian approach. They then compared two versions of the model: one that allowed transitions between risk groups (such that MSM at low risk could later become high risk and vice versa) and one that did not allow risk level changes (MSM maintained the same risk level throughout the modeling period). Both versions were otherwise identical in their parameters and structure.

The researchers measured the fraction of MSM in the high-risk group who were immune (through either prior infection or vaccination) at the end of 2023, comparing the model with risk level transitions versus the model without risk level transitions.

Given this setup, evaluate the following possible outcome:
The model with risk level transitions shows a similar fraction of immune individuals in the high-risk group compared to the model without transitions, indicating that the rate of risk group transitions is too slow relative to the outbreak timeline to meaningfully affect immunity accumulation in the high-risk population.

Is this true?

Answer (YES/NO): NO